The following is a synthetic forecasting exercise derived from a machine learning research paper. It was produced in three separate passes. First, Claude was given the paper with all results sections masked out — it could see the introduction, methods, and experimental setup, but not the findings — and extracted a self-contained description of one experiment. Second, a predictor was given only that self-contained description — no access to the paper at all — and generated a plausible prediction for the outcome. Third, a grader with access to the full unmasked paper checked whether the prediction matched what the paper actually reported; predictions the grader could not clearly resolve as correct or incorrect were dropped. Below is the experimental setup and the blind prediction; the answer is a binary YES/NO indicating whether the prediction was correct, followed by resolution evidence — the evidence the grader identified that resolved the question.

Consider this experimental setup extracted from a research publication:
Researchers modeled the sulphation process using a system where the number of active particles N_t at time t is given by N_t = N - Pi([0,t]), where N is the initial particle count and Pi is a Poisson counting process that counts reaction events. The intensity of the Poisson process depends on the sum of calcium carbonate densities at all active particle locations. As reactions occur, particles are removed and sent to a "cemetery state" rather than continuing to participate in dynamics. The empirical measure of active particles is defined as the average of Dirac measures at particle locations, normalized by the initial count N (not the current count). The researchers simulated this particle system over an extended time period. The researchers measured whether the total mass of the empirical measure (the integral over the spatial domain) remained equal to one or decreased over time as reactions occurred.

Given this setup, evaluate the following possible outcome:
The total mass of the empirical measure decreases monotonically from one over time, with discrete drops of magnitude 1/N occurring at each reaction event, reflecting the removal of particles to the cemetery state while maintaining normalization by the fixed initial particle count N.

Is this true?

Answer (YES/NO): YES